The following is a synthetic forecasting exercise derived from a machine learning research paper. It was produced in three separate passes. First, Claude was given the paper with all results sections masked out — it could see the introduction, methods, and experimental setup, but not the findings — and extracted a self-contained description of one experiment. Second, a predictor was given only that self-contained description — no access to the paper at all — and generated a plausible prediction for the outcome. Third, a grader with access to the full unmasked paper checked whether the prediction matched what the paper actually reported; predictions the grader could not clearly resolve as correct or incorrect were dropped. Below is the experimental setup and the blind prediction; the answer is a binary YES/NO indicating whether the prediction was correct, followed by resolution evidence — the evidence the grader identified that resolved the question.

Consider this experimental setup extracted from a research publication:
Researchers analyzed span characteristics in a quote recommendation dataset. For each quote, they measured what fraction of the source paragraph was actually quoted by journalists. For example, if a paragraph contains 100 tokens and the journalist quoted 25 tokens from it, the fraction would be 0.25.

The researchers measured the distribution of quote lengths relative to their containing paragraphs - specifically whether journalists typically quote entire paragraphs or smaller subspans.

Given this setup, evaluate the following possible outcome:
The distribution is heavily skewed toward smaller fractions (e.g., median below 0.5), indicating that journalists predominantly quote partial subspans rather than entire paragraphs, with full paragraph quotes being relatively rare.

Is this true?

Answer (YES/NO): YES